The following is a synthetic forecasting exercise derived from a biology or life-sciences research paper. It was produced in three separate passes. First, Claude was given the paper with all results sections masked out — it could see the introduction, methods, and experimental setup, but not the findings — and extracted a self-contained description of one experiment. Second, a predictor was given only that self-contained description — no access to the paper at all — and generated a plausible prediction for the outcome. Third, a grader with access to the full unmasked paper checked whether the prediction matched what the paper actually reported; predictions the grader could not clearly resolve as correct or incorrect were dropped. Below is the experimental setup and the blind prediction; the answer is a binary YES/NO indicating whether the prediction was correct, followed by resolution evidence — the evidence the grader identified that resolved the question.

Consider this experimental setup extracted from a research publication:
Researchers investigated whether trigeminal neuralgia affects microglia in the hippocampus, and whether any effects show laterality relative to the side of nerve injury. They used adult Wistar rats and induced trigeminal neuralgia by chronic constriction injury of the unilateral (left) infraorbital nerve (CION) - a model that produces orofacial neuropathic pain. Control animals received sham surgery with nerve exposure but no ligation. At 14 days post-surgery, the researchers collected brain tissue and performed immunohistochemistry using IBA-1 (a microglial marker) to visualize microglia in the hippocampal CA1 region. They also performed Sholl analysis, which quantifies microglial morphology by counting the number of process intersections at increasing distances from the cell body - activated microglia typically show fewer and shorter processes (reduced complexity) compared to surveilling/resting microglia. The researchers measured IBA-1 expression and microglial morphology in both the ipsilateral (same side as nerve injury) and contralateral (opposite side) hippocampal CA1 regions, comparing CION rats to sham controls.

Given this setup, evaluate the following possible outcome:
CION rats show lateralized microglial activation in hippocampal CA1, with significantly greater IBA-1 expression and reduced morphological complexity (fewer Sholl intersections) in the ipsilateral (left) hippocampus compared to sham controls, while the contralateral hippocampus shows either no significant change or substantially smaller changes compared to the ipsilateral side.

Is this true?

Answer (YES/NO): YES